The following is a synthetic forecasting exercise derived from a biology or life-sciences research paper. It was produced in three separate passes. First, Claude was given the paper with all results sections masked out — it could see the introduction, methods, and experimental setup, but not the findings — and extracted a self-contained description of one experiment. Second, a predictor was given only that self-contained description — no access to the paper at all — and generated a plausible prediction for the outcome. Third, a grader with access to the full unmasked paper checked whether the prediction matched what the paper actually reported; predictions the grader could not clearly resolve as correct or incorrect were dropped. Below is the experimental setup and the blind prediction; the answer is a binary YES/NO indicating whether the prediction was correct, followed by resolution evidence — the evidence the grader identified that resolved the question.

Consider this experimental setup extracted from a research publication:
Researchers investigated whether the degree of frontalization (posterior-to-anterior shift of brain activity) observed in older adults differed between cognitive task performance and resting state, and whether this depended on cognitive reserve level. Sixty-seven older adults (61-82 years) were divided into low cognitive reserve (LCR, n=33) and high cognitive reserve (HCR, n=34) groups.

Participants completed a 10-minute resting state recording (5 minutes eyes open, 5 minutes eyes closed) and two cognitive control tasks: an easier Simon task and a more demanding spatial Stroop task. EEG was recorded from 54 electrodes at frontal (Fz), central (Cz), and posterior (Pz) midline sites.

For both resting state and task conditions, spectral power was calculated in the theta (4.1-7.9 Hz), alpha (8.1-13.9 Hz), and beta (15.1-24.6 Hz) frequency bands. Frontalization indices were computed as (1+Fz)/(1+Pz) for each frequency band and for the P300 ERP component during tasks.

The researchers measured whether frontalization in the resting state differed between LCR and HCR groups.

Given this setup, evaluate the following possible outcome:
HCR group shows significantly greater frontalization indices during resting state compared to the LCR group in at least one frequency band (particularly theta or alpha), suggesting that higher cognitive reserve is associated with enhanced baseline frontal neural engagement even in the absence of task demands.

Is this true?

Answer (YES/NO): NO